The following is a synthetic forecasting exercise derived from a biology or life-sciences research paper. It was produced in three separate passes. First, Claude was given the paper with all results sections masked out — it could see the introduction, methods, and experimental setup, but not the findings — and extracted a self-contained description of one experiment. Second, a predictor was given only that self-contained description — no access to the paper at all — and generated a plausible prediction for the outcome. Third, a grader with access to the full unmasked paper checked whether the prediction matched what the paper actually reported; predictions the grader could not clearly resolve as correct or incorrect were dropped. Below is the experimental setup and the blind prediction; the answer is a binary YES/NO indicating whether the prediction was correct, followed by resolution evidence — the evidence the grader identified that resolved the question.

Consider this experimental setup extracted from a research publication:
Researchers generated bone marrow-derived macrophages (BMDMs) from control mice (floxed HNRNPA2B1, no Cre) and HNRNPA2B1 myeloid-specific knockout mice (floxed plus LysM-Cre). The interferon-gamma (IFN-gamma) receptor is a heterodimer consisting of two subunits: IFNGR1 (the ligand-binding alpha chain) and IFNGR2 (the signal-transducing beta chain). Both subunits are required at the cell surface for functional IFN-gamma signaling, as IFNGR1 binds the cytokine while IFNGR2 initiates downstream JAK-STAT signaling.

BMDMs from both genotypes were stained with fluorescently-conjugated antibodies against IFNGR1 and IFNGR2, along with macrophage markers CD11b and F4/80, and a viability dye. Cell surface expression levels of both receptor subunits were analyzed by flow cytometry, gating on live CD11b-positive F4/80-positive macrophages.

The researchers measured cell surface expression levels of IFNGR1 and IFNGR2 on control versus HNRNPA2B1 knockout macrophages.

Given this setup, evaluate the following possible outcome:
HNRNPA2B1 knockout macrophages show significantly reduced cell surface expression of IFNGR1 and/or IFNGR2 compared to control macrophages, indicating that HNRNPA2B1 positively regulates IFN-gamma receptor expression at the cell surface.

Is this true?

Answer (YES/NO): YES